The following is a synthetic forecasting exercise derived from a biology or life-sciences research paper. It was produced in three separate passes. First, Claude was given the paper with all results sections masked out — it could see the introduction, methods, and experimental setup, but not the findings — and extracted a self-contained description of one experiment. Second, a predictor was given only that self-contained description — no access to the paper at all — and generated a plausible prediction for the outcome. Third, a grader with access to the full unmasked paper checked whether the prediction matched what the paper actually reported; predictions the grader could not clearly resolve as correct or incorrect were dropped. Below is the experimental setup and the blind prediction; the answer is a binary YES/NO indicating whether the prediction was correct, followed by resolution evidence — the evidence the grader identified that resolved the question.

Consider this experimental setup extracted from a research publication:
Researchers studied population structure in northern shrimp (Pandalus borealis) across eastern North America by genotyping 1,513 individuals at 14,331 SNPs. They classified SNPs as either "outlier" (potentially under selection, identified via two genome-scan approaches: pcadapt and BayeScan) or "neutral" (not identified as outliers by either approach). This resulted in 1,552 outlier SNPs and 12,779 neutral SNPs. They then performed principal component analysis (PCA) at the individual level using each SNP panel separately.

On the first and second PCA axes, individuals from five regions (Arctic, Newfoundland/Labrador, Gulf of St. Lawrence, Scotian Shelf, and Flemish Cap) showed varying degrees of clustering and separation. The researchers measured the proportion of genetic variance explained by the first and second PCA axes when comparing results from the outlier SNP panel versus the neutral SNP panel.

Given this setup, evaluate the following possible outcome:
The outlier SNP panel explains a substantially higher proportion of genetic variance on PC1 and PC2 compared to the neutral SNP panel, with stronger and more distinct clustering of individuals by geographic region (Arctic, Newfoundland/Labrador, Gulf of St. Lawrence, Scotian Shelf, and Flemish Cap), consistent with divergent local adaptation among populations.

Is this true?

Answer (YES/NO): YES